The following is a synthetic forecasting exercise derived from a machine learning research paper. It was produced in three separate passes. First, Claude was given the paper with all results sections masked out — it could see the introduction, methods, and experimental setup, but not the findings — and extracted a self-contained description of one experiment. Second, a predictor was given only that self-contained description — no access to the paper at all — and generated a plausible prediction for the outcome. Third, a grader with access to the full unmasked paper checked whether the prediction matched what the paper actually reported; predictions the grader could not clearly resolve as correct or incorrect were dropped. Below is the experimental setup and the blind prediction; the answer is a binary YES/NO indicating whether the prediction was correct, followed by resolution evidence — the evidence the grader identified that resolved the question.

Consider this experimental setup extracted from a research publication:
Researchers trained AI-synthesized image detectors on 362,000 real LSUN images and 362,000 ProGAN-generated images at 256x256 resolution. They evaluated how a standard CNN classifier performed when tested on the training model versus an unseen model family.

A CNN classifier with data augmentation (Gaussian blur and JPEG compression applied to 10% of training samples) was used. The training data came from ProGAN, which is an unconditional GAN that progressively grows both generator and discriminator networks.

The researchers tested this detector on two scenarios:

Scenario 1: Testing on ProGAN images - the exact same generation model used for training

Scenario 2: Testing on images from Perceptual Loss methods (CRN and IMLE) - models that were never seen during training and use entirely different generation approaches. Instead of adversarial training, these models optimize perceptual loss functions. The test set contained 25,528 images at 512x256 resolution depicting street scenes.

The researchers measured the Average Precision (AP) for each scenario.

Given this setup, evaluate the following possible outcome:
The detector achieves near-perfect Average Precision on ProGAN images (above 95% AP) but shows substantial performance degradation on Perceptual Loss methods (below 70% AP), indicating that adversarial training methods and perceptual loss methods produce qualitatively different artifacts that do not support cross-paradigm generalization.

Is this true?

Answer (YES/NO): NO